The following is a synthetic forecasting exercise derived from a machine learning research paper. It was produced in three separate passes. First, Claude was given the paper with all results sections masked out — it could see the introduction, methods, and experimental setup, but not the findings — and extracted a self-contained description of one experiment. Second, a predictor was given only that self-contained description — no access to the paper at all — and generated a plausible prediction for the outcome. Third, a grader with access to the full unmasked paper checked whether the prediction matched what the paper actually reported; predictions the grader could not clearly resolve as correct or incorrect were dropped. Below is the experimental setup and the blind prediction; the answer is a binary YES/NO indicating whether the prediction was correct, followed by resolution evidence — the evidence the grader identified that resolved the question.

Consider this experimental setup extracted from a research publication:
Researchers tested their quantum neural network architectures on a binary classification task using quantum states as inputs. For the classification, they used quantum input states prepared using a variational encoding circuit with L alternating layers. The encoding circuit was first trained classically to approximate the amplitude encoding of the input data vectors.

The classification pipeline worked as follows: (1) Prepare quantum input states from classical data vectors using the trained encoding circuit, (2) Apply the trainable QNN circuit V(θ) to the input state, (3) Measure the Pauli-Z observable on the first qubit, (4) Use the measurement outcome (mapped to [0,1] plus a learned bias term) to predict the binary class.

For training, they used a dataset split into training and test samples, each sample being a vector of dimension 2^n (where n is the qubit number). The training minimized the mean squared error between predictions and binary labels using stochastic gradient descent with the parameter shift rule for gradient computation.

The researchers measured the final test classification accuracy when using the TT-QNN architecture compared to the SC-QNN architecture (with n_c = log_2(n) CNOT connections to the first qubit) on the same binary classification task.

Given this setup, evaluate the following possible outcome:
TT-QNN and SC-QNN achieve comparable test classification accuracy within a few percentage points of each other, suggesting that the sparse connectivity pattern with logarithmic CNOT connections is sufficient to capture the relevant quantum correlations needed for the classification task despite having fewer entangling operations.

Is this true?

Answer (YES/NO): YES